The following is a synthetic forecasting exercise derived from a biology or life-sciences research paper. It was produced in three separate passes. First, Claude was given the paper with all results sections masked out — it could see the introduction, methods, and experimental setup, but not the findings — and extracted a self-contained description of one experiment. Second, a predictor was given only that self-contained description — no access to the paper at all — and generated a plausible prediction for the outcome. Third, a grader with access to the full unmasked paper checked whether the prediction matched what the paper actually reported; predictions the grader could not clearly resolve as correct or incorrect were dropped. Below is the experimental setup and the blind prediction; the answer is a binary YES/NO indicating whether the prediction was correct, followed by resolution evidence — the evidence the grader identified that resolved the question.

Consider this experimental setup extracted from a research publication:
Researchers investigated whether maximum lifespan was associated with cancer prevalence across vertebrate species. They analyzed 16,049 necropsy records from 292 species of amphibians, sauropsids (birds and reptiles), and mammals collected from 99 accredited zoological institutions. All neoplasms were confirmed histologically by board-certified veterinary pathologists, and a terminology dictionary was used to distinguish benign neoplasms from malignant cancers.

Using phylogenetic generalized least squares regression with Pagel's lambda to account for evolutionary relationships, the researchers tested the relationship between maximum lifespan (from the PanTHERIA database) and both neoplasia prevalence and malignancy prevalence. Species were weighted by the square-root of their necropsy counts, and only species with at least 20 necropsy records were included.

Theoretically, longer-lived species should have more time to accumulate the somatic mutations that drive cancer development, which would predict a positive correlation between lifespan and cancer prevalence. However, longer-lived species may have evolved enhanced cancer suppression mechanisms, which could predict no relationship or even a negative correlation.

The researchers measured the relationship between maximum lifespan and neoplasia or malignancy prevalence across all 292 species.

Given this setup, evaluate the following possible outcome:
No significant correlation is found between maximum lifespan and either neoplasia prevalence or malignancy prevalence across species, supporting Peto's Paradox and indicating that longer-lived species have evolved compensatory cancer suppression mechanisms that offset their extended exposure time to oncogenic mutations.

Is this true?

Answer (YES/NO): NO